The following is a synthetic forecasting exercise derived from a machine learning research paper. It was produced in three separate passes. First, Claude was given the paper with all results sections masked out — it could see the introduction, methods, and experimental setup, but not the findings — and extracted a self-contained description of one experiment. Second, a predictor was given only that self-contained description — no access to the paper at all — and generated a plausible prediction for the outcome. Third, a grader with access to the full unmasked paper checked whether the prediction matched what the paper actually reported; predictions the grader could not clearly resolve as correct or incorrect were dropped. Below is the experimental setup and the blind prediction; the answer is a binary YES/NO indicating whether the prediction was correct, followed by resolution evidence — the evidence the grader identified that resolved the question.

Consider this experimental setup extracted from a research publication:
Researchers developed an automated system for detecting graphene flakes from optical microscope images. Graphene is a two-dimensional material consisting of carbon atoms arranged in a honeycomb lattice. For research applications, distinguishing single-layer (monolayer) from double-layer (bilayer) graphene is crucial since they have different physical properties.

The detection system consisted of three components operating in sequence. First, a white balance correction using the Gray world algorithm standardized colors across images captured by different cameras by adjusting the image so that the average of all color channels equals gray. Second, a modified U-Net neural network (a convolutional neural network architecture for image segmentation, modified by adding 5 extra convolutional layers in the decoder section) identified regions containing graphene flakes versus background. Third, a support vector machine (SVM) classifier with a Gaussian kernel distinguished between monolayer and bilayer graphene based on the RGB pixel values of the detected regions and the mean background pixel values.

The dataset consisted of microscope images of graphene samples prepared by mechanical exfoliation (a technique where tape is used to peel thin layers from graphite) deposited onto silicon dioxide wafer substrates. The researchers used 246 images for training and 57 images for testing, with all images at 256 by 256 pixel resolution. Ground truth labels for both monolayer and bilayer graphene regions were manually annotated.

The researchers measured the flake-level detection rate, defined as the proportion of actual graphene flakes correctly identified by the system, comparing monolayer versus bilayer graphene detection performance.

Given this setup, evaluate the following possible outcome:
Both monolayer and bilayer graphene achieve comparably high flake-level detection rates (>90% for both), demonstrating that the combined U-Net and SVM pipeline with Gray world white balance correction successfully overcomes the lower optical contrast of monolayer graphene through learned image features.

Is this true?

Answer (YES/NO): NO